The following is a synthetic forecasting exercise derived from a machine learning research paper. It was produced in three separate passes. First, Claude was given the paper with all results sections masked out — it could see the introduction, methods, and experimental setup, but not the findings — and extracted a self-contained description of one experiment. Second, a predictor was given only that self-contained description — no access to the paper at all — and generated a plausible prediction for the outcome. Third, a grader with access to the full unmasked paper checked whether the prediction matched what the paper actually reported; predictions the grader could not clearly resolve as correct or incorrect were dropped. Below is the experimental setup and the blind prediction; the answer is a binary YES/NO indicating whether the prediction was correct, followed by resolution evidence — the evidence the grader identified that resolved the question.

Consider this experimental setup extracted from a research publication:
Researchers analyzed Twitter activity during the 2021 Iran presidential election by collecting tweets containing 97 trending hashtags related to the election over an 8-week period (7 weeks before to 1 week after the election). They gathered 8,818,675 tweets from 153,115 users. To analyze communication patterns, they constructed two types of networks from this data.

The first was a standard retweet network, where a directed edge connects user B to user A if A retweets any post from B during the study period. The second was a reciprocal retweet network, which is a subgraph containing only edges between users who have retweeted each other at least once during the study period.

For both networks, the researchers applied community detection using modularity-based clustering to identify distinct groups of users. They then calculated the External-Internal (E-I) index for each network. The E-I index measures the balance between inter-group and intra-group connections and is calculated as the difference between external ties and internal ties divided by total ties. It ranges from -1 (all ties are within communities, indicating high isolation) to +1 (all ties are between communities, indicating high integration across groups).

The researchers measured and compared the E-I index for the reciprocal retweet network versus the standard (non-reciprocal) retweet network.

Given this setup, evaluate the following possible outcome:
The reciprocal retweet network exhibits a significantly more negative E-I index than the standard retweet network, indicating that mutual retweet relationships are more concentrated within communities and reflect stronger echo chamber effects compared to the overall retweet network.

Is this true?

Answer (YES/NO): YES